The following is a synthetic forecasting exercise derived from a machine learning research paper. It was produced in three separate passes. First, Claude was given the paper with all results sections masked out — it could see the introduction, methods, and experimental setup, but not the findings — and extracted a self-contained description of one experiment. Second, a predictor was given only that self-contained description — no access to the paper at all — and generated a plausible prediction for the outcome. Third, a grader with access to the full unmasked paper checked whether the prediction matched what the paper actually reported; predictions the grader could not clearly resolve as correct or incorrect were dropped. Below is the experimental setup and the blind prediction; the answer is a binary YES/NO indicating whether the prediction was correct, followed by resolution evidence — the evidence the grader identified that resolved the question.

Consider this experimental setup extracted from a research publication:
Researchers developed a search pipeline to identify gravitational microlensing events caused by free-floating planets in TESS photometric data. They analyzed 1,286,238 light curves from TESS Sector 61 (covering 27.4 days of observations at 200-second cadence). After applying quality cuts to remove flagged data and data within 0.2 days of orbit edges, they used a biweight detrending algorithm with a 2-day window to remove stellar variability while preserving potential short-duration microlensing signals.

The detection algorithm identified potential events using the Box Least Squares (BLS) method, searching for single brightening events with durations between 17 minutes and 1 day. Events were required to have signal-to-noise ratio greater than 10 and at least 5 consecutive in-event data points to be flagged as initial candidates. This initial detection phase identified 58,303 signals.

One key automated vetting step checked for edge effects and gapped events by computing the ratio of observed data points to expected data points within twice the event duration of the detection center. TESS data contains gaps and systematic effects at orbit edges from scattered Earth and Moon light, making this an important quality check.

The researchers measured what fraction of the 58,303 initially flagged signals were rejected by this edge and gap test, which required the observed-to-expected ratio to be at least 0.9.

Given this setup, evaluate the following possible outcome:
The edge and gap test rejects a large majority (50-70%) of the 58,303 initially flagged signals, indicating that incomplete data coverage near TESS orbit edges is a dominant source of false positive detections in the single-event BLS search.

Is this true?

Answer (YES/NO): NO